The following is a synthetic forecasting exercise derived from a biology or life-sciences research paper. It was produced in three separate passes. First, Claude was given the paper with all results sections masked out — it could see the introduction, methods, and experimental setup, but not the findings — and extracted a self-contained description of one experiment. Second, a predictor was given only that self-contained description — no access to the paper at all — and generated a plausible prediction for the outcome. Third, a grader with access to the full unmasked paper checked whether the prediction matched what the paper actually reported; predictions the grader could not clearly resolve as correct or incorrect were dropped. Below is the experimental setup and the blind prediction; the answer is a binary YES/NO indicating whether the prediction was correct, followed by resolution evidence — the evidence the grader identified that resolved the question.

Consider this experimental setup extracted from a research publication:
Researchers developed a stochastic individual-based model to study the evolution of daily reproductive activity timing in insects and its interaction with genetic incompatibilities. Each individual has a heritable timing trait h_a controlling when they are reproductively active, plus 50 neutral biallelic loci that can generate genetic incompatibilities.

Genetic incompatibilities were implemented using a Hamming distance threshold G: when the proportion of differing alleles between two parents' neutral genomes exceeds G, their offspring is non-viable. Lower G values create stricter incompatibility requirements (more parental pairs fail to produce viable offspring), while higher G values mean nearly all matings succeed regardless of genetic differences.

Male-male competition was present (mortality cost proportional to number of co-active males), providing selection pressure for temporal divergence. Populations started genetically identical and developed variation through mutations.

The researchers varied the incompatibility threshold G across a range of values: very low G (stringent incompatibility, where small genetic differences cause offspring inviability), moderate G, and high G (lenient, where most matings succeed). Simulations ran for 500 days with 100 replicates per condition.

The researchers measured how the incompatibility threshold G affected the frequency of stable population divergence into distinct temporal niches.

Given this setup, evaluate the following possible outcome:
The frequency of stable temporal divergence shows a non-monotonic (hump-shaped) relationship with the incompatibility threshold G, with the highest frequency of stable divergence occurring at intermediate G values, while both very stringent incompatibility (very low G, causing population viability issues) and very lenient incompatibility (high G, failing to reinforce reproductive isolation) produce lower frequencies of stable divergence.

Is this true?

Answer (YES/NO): YES